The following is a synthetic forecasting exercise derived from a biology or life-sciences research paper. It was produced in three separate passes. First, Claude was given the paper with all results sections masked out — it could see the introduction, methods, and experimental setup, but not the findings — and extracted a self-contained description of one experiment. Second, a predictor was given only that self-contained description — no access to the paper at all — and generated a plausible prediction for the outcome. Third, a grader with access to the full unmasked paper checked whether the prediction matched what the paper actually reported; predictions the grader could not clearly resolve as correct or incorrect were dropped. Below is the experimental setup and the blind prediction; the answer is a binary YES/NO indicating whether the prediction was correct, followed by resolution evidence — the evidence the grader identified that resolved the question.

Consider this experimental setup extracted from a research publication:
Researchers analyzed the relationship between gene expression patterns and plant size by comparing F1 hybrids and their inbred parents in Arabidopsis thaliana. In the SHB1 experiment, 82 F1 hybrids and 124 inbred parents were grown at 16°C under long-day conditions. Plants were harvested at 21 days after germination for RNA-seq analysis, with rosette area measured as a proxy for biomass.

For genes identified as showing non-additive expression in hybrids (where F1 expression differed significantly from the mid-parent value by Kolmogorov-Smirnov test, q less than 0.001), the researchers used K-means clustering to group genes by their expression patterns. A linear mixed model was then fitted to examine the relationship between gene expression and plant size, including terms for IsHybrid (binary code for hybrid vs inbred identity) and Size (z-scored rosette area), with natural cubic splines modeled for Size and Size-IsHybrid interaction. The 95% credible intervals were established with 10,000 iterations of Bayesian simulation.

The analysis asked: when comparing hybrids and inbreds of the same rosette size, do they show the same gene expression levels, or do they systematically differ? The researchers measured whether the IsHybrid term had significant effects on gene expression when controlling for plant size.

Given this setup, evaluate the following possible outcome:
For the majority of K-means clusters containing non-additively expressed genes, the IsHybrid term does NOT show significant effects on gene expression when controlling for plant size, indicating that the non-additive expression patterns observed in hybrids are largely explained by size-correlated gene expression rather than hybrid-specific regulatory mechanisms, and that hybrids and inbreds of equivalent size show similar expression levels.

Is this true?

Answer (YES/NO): NO